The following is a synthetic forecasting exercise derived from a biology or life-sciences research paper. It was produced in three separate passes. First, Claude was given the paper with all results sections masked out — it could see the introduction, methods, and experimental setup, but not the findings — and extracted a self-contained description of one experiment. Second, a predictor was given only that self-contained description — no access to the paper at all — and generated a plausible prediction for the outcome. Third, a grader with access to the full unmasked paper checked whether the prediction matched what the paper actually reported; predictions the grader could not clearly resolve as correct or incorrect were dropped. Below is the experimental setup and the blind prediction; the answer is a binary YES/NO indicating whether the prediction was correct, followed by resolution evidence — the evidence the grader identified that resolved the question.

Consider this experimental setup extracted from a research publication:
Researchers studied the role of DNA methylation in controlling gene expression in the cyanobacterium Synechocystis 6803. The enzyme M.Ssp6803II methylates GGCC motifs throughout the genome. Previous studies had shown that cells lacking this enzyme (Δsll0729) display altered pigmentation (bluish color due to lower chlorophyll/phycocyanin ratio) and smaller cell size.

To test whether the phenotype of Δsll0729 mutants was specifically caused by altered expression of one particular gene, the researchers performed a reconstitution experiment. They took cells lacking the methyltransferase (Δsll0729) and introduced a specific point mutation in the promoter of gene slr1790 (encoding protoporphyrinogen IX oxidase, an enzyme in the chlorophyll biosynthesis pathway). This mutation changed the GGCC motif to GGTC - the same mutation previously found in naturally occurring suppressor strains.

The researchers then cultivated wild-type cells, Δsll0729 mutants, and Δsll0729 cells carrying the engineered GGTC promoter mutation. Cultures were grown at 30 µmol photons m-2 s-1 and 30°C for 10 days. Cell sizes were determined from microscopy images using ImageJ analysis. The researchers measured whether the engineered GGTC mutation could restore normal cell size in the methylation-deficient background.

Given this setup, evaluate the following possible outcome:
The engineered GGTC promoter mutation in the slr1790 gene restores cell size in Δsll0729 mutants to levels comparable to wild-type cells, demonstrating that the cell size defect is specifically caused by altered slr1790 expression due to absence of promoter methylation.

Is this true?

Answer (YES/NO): NO